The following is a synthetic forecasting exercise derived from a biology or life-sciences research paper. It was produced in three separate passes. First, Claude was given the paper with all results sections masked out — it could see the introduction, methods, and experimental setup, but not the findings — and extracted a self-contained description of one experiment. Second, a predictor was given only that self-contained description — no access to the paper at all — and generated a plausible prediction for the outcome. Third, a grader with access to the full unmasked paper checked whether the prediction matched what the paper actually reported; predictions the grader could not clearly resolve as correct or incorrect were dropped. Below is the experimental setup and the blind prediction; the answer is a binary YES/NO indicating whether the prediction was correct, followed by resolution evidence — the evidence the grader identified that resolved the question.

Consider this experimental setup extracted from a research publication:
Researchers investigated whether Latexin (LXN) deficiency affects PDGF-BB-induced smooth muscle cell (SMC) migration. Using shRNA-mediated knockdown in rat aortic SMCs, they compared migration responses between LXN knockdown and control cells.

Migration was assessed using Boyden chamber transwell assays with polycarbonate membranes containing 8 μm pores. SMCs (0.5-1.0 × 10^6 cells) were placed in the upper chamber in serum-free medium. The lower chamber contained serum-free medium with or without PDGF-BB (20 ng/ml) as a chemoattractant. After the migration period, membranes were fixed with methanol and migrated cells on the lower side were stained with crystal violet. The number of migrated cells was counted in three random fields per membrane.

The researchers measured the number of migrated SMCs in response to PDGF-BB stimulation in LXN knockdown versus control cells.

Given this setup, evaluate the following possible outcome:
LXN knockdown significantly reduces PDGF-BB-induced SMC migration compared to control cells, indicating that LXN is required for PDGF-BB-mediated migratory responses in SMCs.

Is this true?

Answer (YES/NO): YES